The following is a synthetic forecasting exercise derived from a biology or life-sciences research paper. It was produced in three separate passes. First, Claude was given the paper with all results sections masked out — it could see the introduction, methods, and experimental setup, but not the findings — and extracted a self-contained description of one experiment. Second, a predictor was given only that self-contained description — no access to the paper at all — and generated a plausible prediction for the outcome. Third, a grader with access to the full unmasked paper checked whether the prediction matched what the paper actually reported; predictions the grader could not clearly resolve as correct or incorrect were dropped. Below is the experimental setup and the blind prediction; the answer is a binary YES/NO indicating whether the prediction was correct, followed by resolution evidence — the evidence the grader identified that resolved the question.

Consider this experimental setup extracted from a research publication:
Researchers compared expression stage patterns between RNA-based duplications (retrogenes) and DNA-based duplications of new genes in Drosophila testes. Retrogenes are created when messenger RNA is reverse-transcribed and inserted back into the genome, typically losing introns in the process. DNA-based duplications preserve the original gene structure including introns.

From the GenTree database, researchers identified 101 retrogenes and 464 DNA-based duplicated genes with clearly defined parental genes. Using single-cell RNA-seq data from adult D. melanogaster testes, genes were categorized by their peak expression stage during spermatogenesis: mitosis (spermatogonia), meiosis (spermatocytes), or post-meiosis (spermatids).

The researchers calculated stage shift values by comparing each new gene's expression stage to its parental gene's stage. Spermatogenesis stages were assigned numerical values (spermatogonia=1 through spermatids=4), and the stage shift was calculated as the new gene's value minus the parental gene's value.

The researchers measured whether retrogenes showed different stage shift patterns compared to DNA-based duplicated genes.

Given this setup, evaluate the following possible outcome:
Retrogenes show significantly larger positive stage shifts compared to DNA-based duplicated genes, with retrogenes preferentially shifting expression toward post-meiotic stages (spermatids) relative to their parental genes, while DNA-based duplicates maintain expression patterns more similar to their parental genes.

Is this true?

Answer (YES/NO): NO